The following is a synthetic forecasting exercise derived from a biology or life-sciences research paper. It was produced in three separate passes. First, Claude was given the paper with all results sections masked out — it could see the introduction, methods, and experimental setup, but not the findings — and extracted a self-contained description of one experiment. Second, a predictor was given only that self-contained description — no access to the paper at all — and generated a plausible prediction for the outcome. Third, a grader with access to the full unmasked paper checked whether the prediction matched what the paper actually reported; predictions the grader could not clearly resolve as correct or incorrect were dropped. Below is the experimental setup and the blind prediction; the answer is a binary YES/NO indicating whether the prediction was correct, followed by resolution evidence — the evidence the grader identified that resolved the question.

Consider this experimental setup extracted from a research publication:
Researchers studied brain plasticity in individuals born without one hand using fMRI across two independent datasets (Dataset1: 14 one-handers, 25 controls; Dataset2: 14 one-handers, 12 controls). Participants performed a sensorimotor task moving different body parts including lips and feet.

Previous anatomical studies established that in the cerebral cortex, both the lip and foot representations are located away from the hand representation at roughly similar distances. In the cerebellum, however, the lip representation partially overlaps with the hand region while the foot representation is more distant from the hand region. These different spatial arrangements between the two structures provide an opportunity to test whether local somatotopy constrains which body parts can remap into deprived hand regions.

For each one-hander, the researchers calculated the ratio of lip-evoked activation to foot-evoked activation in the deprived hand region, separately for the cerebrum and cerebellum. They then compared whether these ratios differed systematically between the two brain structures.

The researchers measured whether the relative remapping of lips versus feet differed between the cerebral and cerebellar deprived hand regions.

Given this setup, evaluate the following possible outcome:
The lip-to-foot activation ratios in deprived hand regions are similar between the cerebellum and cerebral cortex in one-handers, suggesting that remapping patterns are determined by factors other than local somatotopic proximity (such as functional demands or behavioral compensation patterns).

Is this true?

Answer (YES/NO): YES